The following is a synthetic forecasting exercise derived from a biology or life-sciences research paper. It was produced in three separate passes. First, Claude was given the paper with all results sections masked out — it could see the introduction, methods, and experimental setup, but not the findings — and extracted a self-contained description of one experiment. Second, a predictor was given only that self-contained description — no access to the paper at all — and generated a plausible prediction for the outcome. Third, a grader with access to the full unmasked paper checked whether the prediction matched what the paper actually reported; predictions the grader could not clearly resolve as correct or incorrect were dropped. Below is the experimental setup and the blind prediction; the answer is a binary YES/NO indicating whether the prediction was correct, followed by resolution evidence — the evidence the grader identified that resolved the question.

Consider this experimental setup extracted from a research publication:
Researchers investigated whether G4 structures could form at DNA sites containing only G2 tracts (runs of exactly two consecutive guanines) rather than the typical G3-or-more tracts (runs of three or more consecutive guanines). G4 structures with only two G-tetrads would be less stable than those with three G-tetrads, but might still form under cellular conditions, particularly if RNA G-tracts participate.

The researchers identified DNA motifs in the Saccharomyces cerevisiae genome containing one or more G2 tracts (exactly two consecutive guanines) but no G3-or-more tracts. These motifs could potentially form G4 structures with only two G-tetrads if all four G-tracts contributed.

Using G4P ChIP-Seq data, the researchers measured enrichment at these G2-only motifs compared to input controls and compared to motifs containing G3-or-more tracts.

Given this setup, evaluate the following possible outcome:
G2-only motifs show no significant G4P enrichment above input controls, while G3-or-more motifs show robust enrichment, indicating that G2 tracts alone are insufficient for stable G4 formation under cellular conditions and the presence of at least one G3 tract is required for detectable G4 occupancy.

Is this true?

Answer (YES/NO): NO